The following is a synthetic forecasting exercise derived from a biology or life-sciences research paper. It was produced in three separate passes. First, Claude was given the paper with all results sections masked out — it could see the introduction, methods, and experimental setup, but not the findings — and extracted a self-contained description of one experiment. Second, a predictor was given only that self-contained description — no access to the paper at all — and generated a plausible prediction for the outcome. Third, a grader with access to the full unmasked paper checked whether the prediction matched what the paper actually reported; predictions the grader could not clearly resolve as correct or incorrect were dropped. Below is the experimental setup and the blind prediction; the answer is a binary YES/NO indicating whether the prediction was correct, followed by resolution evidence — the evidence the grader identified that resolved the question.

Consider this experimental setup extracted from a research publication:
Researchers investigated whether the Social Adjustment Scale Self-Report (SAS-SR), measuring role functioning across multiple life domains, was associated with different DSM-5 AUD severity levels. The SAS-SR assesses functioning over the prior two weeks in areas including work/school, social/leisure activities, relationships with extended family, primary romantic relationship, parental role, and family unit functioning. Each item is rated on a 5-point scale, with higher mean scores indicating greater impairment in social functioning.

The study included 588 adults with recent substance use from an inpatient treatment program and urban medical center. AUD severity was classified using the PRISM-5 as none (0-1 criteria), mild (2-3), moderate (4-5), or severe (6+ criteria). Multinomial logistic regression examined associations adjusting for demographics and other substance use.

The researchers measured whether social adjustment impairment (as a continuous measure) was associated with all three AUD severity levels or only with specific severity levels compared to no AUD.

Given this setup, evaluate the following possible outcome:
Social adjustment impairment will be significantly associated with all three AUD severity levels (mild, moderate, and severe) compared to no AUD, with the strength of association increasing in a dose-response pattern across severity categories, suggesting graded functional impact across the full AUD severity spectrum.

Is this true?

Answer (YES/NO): NO